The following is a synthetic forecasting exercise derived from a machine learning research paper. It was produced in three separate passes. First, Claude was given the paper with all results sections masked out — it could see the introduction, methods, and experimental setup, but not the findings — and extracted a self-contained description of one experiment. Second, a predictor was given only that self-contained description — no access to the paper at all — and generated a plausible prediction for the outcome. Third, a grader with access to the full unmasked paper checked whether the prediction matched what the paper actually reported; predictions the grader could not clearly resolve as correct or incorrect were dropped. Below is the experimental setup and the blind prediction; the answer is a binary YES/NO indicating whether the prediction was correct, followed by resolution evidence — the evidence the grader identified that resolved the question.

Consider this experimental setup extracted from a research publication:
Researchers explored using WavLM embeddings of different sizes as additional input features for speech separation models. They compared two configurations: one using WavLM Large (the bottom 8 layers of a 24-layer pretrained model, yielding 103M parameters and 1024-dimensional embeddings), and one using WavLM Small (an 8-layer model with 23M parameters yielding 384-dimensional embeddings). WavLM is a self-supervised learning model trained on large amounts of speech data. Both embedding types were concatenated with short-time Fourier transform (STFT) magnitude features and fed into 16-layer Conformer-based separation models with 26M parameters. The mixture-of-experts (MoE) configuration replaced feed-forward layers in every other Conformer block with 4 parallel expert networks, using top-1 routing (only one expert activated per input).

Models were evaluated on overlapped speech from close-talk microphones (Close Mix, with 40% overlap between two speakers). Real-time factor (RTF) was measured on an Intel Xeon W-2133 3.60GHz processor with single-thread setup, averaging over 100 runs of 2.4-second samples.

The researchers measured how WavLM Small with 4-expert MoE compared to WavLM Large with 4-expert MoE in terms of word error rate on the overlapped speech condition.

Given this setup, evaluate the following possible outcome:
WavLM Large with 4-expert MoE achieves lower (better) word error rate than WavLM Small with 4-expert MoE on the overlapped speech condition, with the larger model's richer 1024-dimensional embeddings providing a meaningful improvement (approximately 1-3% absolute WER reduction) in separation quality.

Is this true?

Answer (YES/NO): NO